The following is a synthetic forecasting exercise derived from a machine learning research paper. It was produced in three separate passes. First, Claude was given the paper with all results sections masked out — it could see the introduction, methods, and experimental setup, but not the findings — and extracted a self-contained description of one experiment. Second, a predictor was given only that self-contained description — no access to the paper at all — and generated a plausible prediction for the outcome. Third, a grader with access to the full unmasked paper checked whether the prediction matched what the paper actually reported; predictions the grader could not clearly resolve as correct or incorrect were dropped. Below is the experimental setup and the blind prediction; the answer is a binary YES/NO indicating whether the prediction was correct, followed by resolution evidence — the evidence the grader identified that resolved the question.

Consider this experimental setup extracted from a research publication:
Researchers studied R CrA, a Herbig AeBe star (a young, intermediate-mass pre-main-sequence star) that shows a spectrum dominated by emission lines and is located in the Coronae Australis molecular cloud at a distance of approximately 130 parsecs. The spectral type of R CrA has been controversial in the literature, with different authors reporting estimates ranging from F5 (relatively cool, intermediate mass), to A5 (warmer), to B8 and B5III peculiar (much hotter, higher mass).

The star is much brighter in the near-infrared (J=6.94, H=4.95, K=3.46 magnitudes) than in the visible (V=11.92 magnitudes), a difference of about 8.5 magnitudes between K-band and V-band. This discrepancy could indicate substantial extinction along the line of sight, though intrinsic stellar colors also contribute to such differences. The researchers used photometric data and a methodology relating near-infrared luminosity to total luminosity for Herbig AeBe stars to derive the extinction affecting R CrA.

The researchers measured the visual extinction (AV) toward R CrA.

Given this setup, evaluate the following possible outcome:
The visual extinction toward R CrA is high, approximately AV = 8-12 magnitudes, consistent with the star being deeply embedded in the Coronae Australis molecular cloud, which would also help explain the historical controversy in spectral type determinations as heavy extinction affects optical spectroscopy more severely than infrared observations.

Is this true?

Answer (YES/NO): NO